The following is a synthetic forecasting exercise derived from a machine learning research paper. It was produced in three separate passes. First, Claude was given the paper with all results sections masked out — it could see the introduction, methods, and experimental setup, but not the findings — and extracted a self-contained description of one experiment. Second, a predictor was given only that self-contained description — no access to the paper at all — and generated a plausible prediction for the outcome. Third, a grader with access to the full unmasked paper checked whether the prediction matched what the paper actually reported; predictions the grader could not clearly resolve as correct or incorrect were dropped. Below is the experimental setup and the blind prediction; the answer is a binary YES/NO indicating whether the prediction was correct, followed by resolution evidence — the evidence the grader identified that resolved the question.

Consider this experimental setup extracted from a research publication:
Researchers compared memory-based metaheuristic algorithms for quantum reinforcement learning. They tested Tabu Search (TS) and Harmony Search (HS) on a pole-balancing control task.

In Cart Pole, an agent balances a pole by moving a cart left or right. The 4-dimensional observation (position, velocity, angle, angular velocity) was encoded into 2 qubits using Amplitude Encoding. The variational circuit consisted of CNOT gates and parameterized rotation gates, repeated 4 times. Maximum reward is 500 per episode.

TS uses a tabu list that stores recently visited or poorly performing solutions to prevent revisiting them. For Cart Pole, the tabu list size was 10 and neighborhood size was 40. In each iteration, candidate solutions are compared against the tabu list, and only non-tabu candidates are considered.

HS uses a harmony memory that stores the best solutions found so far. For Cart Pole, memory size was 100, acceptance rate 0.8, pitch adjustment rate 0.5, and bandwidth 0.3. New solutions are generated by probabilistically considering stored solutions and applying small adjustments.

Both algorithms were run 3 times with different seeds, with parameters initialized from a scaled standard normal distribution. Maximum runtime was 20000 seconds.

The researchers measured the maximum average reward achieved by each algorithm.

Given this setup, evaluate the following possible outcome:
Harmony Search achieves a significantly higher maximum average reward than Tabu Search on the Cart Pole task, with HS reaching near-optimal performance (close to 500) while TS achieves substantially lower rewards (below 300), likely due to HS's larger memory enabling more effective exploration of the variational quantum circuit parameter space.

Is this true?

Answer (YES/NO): NO